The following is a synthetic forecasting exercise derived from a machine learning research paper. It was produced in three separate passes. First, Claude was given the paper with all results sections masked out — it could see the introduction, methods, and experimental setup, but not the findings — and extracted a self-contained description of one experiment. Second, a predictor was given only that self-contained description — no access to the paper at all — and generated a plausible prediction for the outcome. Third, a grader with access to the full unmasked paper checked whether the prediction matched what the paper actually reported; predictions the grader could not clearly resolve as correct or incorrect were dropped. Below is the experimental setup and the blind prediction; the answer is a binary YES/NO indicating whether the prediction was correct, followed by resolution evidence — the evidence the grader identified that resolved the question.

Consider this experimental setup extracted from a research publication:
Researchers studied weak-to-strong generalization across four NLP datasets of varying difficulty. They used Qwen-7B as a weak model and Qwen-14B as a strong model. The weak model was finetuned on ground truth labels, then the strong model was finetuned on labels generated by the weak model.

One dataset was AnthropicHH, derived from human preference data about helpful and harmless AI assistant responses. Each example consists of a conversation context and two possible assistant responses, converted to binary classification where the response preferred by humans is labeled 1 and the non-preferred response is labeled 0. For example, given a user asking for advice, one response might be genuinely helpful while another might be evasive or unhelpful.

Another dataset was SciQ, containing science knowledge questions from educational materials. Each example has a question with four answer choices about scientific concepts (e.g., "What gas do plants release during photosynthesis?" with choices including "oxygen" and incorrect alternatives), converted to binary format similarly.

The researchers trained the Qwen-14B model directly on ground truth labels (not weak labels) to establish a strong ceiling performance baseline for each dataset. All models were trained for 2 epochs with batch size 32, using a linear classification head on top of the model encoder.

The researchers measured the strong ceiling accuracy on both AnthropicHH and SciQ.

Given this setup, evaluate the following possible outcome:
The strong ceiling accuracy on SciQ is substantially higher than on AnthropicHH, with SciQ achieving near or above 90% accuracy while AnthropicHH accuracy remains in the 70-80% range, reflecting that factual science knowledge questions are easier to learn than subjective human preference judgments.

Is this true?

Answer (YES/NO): NO